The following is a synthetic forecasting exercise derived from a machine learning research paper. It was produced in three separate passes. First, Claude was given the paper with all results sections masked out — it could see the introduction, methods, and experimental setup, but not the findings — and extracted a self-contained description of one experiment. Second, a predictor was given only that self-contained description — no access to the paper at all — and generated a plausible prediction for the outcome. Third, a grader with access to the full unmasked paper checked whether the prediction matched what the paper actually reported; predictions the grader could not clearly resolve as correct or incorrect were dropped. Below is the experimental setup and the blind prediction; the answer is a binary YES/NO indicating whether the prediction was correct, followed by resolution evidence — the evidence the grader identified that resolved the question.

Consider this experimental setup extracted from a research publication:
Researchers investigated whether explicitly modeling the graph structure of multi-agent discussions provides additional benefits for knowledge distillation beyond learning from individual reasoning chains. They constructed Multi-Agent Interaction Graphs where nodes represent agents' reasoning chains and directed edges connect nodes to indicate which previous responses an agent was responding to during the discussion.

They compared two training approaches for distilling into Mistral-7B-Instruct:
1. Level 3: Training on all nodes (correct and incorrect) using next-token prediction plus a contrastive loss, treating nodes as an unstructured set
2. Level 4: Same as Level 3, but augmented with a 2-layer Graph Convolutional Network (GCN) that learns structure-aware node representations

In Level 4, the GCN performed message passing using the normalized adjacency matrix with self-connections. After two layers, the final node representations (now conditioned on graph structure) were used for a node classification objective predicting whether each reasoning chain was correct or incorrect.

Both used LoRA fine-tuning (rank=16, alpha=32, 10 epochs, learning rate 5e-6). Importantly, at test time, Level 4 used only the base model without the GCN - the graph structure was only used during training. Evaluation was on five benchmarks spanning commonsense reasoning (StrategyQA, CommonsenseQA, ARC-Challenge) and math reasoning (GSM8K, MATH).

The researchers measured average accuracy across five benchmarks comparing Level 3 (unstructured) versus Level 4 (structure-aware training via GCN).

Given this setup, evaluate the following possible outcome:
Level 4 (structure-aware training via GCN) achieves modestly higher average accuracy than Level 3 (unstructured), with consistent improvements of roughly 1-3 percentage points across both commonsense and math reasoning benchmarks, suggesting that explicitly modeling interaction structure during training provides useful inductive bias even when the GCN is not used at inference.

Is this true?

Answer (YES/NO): NO